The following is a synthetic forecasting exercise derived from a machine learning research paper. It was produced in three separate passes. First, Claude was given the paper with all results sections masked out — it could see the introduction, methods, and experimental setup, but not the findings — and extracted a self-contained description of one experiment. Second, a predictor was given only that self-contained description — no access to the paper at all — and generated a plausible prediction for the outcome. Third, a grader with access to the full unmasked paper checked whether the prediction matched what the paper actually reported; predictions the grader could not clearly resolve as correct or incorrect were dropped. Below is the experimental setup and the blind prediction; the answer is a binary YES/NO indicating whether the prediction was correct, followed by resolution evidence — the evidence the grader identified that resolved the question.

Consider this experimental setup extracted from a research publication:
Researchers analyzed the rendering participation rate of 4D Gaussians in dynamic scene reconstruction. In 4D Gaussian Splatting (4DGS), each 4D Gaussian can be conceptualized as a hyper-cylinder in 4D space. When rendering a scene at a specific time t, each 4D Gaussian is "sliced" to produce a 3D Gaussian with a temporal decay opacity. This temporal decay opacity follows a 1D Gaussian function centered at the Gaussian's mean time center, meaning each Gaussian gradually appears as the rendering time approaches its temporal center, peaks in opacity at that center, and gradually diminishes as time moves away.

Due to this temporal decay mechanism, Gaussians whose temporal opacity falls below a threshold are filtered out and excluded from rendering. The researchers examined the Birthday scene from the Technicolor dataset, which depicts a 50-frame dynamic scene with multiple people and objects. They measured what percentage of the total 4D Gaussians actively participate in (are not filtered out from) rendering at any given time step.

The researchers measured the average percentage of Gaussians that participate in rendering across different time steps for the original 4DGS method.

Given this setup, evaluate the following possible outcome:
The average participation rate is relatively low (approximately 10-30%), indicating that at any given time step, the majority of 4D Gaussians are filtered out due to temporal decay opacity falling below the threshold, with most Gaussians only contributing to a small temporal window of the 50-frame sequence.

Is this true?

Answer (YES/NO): NO